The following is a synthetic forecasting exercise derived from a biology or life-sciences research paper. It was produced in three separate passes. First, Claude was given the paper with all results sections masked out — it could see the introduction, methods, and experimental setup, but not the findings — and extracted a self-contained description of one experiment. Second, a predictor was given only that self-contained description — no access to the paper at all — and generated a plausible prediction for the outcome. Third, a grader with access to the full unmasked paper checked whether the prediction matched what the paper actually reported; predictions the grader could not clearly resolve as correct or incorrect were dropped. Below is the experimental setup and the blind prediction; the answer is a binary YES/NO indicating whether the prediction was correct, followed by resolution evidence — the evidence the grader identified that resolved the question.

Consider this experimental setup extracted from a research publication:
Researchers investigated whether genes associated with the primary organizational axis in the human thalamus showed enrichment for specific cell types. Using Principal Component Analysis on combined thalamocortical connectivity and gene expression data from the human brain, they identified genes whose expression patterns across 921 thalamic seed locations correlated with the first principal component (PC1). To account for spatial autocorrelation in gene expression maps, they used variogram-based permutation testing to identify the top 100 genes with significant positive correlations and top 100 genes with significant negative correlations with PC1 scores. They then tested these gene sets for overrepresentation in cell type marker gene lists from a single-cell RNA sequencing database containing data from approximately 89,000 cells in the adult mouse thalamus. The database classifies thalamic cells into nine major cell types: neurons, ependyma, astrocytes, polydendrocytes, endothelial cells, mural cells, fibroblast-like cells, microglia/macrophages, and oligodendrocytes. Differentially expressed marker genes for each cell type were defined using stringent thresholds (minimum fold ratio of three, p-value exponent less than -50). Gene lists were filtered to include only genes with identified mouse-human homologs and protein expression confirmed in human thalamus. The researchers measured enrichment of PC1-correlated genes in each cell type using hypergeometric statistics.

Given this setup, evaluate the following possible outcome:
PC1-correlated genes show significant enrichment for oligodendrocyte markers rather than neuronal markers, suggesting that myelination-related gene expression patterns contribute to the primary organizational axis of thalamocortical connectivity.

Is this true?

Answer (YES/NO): NO